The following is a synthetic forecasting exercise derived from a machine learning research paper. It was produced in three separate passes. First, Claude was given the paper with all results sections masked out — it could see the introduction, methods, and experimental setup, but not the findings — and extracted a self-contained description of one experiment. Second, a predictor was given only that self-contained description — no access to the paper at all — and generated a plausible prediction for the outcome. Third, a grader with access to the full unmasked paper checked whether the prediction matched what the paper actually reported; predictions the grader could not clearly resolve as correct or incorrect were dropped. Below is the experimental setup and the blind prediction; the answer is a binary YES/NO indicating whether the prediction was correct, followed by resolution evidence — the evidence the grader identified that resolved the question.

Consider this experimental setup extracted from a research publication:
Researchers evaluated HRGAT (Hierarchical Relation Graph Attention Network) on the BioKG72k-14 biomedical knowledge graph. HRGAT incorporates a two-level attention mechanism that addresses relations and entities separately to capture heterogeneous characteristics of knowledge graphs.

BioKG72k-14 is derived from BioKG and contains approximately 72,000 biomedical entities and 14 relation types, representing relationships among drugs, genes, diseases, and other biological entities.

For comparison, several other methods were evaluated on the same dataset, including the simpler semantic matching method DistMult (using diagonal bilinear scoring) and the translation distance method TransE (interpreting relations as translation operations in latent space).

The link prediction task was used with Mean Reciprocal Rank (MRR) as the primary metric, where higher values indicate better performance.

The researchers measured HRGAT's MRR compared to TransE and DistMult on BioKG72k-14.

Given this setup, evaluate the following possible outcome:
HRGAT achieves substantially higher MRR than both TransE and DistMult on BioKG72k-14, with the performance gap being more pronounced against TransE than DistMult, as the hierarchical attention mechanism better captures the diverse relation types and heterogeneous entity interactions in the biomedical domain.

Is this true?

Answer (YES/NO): NO